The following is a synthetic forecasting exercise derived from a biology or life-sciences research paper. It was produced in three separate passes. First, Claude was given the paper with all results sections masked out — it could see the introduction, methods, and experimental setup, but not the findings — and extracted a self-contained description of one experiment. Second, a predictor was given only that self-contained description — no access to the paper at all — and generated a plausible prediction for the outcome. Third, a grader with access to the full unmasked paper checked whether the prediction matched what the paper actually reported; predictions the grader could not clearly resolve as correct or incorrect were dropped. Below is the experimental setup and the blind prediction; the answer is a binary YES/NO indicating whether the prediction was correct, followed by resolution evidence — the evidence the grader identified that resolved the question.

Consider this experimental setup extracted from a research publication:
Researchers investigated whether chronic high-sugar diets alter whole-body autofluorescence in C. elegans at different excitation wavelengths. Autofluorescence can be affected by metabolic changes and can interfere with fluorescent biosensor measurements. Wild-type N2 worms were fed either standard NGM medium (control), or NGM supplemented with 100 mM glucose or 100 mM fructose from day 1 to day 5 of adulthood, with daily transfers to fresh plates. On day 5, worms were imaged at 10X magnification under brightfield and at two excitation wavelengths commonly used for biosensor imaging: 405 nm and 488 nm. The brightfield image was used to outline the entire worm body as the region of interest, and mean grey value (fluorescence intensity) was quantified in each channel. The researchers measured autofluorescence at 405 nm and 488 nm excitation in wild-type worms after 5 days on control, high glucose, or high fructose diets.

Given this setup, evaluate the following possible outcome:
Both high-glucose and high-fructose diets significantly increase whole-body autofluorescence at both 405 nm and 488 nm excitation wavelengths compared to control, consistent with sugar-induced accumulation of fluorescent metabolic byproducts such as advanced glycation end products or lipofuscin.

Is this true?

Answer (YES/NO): NO